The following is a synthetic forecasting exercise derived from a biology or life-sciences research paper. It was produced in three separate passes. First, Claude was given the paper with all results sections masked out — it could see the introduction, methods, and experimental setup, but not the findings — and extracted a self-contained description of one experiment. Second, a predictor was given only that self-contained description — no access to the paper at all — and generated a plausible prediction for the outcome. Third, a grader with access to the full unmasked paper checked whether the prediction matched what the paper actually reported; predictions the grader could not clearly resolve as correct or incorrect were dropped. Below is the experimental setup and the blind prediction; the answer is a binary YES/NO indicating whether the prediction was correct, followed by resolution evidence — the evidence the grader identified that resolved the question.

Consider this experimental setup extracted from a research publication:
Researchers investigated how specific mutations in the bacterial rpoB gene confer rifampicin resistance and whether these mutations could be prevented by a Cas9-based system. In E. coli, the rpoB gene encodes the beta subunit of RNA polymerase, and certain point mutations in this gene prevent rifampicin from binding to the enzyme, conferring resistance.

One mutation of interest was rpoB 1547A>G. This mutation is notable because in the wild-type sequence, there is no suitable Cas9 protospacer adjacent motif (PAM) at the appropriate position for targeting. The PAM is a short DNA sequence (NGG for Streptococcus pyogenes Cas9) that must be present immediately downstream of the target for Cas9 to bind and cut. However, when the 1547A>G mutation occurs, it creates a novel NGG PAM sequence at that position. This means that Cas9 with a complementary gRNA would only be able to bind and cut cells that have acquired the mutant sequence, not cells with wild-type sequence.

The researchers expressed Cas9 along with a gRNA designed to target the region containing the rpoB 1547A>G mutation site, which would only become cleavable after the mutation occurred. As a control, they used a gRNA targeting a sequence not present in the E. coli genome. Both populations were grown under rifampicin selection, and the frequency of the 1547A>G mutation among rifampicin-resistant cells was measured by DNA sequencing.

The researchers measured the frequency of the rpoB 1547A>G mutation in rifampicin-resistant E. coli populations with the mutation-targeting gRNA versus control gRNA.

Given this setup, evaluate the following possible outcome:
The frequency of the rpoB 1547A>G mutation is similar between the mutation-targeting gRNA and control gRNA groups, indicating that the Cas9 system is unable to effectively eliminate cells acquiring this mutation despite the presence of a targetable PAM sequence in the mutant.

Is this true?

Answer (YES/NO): NO